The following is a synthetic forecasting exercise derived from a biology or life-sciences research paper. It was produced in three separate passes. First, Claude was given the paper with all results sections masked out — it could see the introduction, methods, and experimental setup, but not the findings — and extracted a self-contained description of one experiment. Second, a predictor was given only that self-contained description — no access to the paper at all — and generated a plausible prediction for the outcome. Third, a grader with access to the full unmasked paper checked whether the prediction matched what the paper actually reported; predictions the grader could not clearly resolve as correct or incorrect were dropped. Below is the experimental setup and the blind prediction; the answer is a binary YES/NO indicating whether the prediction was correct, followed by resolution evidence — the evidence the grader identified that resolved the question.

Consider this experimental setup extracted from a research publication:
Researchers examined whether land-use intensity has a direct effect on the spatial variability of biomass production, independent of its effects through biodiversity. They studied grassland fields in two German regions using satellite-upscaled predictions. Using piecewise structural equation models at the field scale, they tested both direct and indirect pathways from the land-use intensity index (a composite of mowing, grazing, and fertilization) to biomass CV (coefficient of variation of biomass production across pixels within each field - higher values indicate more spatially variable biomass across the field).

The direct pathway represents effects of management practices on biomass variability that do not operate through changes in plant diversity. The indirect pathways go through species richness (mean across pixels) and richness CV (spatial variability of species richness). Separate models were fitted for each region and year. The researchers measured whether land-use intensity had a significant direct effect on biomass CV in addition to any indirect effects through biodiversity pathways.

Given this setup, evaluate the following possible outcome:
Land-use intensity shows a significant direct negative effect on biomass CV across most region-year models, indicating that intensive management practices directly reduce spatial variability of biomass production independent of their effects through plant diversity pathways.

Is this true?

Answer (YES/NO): NO